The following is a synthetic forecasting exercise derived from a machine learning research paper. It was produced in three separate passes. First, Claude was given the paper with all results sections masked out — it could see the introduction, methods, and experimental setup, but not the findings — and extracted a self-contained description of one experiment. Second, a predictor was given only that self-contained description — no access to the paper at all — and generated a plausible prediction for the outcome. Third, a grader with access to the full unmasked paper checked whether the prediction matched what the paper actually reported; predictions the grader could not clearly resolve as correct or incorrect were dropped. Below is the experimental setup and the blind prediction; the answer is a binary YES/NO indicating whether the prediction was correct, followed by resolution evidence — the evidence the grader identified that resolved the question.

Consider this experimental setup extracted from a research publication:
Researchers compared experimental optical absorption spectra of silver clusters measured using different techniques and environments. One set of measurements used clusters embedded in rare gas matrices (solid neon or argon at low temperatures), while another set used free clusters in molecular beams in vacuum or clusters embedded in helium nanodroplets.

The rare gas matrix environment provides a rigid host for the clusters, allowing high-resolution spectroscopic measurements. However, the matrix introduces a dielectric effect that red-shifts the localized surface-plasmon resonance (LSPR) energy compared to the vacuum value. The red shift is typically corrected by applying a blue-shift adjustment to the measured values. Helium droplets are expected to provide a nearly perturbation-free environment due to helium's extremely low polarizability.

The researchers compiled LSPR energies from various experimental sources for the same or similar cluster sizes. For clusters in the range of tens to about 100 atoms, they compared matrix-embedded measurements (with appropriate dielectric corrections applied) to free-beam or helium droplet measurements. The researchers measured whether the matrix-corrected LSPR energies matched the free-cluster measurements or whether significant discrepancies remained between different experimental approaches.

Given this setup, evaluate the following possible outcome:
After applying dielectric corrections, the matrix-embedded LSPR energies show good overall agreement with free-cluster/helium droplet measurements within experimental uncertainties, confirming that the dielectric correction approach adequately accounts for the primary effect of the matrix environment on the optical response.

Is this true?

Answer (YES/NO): NO